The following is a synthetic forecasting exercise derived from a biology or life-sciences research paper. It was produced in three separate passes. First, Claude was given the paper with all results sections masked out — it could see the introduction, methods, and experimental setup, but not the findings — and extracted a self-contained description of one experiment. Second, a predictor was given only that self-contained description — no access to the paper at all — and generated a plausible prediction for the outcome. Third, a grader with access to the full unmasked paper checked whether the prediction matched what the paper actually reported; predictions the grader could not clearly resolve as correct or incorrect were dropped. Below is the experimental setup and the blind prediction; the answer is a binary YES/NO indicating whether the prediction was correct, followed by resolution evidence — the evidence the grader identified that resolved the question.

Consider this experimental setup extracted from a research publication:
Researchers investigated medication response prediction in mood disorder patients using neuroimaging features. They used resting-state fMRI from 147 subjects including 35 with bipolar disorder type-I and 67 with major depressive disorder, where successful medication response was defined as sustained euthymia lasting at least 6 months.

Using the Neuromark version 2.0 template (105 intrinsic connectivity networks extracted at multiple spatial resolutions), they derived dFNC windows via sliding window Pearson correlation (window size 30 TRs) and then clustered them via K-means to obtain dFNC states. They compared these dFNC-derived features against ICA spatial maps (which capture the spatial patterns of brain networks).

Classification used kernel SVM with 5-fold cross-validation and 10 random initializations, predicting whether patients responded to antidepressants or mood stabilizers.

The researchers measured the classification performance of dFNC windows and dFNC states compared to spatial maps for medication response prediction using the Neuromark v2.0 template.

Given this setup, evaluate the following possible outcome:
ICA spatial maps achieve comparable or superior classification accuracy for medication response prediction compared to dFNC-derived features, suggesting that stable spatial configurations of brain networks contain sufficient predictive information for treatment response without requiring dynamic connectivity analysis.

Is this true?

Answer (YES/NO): YES